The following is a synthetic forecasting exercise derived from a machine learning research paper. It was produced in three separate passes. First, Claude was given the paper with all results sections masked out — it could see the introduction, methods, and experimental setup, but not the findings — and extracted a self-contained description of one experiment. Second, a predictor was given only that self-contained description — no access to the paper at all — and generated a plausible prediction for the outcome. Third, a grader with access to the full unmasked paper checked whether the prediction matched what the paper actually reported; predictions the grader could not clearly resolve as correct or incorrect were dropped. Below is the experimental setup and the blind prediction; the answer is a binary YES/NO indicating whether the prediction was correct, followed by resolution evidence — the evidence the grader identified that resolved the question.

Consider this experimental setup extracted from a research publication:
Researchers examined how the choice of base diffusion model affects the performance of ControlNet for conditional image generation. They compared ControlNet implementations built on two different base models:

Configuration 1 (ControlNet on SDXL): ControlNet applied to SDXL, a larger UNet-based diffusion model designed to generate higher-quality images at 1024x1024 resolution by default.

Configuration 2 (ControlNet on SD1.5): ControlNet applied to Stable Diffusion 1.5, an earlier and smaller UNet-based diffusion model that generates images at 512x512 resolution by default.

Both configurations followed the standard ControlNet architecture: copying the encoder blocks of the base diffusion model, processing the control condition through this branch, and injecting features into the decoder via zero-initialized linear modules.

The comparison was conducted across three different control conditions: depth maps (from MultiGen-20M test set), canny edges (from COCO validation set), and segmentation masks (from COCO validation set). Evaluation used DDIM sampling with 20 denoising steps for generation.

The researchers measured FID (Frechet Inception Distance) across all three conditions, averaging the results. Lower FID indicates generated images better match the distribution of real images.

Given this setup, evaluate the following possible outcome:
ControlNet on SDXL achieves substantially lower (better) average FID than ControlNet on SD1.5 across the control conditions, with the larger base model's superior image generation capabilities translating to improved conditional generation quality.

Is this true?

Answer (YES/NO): NO